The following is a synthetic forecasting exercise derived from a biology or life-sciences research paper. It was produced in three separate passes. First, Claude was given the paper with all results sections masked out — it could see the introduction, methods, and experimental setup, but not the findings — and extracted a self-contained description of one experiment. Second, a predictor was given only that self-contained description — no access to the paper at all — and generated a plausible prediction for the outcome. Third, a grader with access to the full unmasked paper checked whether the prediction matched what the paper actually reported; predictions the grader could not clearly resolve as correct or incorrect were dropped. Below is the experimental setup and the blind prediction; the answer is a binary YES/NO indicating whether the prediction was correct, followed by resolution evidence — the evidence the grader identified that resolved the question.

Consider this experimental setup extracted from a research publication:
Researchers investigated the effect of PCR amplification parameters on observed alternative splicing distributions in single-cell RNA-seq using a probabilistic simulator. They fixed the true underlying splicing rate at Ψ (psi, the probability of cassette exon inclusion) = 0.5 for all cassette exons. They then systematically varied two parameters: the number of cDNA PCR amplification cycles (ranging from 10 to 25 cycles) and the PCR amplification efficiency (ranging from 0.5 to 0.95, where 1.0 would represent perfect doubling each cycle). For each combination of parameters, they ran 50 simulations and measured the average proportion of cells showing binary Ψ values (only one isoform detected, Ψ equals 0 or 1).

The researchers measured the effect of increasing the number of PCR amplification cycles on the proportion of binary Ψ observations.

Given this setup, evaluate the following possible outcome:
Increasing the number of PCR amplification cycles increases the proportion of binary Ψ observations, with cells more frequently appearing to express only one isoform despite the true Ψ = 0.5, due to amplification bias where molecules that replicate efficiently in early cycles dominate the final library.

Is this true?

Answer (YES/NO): YES